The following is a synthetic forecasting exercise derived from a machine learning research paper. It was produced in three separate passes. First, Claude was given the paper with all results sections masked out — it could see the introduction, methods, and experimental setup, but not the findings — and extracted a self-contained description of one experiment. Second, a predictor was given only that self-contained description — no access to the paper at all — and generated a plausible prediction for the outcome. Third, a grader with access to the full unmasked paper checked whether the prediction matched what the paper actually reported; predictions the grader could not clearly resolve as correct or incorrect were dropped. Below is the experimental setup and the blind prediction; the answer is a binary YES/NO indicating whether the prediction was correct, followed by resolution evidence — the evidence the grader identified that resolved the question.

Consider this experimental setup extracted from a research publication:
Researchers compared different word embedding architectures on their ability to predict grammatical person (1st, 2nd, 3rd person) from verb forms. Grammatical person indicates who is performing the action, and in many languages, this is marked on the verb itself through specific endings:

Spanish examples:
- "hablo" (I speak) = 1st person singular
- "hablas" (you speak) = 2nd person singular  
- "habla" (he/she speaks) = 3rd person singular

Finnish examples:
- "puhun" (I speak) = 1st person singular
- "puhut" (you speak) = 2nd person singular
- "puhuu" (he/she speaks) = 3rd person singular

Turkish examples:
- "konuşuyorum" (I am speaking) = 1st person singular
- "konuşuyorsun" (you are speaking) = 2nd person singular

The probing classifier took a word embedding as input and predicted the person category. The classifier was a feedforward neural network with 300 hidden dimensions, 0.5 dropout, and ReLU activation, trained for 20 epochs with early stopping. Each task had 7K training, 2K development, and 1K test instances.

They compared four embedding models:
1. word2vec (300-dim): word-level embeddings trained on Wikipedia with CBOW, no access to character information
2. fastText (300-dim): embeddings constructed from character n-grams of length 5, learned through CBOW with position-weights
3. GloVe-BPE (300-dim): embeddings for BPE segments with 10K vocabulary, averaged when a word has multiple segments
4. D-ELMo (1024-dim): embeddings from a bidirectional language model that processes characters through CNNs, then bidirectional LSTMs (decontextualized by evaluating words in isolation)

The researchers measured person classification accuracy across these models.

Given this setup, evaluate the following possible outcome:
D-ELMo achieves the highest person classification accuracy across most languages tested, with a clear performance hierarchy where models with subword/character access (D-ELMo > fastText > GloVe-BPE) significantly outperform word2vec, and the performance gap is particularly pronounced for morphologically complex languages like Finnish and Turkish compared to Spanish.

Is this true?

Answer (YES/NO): NO